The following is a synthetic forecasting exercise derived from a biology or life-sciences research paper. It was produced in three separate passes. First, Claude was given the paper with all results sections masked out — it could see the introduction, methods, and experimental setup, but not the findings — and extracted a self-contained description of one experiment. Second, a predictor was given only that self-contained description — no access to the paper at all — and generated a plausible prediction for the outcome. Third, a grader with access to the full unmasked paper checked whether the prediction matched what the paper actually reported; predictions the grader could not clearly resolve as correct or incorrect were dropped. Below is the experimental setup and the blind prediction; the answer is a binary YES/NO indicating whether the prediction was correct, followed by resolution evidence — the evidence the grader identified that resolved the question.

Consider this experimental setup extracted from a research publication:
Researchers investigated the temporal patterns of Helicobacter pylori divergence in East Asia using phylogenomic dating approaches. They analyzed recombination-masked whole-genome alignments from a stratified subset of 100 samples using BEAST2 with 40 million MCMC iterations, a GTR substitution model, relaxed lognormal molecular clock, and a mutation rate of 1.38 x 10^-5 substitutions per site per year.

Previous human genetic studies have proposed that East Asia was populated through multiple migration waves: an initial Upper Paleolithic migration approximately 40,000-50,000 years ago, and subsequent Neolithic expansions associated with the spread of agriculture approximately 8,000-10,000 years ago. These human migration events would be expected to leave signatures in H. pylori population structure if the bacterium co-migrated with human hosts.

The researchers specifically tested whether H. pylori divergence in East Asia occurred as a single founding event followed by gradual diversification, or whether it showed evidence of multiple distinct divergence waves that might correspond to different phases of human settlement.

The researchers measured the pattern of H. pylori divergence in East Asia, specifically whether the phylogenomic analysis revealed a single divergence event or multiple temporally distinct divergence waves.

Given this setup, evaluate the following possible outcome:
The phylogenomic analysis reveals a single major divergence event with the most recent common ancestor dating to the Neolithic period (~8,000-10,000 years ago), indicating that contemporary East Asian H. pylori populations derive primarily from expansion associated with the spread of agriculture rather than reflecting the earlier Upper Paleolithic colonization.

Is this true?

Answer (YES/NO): NO